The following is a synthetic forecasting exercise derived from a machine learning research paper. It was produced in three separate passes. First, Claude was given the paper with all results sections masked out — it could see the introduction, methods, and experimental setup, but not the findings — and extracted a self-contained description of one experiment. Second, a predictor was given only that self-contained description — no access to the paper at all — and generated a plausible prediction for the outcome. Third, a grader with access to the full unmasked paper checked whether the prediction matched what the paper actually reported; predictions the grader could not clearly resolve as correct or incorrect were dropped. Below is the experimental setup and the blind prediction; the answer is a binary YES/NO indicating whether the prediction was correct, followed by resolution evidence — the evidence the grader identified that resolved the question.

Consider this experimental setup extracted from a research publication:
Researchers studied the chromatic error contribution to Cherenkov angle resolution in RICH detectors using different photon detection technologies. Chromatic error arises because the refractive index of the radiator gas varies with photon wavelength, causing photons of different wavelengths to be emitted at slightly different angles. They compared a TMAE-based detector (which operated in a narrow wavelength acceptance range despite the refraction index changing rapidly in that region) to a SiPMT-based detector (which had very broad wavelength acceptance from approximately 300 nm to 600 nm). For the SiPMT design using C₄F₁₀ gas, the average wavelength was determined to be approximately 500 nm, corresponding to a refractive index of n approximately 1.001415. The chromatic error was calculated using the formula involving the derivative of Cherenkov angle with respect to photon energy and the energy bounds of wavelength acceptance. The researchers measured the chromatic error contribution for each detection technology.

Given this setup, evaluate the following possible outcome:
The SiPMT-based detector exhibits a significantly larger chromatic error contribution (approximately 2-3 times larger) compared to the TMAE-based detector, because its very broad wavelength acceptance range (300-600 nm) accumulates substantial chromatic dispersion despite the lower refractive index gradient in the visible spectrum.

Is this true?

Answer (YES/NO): YES